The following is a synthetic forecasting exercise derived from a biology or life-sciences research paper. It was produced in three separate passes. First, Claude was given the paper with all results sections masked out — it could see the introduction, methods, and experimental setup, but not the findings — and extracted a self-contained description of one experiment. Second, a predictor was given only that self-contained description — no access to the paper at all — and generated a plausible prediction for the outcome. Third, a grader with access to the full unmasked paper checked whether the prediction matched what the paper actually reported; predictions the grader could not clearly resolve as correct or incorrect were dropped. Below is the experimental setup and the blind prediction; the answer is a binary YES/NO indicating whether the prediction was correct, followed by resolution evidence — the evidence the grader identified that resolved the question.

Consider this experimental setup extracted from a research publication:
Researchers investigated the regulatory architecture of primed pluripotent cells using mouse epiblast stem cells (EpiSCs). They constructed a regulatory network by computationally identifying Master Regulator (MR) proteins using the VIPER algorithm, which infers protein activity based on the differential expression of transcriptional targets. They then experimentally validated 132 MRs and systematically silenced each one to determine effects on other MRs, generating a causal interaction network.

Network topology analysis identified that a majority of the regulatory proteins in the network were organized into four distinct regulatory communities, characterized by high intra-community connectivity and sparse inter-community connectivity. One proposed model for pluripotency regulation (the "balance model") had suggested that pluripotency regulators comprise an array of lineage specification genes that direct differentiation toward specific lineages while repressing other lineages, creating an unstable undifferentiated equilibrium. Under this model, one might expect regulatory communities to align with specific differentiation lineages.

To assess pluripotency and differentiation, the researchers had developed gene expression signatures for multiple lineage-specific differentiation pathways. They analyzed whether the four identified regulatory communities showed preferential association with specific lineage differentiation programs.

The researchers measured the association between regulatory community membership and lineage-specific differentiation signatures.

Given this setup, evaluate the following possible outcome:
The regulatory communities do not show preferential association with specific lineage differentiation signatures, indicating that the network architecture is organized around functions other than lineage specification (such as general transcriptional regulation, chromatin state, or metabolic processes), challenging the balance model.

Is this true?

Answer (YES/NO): YES